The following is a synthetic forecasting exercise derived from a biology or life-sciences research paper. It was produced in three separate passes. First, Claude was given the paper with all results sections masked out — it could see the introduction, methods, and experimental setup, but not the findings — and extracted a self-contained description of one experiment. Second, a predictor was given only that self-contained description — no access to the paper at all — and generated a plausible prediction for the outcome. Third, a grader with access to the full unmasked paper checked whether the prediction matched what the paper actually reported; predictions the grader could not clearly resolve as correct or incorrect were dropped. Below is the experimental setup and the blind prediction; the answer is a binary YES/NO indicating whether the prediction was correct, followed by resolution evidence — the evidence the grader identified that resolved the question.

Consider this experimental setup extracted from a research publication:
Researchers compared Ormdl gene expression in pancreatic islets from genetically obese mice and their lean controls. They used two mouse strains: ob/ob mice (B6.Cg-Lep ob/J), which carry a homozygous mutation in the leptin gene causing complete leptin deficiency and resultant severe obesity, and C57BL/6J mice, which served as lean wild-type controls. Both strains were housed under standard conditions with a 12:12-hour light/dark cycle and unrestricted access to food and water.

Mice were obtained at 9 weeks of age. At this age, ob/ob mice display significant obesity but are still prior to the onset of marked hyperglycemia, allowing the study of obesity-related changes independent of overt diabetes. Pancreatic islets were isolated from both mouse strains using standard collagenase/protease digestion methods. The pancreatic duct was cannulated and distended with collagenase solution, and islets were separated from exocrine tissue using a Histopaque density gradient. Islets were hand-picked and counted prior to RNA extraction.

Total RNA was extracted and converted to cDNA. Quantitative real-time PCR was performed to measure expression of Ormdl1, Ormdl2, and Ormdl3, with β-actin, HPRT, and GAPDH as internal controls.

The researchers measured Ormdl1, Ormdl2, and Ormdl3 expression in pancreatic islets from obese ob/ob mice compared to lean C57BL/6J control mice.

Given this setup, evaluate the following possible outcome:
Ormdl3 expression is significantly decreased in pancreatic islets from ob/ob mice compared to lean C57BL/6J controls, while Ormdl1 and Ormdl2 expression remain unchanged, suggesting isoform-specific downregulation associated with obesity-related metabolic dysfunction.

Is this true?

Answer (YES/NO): NO